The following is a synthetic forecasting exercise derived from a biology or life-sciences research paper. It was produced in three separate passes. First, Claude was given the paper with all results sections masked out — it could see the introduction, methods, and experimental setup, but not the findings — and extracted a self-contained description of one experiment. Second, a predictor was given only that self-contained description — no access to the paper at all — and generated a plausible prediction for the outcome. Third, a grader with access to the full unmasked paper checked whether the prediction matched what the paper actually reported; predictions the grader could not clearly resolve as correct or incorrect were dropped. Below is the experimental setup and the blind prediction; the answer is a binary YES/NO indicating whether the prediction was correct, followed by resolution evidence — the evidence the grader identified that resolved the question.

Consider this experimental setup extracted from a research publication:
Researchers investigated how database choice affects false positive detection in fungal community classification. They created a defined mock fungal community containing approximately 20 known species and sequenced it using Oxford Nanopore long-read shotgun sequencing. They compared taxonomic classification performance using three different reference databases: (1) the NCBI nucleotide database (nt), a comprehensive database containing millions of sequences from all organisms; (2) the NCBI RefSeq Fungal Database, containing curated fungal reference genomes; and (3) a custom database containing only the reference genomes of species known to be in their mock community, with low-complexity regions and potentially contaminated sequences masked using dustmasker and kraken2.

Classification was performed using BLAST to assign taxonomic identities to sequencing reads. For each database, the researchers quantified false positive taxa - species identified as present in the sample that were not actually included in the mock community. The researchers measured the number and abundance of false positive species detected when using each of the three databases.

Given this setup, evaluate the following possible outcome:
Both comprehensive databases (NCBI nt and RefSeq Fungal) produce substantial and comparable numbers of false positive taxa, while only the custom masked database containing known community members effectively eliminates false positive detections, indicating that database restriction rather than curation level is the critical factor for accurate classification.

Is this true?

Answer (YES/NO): NO